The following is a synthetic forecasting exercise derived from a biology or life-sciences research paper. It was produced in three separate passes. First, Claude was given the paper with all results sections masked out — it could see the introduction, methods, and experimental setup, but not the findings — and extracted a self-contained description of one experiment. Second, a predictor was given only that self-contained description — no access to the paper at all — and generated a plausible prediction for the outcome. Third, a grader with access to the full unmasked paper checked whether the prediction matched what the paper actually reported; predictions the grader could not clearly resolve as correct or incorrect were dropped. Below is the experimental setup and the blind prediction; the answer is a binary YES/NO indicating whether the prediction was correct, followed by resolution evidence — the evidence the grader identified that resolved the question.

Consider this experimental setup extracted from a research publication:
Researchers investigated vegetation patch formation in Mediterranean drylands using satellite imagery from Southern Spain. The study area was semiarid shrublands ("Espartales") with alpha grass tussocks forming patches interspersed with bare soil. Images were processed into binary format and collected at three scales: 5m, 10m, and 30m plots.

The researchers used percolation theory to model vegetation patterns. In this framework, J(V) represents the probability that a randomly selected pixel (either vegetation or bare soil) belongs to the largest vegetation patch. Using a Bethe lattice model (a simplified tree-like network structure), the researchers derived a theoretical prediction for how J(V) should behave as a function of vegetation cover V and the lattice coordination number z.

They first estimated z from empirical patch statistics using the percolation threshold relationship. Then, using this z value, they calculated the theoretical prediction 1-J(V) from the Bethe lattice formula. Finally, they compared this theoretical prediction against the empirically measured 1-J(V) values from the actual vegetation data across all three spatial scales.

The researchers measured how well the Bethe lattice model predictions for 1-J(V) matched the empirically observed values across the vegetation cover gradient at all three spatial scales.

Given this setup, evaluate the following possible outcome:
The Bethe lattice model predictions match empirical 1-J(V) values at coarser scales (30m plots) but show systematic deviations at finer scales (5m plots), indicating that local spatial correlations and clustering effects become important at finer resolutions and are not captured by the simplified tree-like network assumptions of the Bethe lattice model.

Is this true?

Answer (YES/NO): NO